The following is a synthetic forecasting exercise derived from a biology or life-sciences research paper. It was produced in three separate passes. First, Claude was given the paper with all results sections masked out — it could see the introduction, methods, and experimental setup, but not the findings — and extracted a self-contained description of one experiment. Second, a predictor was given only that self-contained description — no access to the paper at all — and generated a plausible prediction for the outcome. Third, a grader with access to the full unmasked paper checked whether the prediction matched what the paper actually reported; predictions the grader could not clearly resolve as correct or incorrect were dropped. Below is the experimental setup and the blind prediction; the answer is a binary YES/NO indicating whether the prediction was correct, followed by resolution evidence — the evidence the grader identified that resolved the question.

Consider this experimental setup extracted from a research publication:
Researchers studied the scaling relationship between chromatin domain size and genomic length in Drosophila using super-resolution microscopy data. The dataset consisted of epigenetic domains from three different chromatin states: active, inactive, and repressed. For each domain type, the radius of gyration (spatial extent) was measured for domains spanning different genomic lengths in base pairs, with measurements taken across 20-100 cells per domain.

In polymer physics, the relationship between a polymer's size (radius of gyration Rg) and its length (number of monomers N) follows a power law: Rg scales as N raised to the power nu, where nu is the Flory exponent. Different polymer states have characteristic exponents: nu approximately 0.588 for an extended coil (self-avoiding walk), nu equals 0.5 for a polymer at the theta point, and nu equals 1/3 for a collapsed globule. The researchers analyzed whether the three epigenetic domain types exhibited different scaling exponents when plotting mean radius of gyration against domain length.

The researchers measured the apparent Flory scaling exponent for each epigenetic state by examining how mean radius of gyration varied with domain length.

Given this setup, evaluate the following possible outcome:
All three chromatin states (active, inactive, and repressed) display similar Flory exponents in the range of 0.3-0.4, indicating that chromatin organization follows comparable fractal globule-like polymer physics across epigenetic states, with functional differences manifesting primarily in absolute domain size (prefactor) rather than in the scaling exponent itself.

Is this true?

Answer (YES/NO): NO